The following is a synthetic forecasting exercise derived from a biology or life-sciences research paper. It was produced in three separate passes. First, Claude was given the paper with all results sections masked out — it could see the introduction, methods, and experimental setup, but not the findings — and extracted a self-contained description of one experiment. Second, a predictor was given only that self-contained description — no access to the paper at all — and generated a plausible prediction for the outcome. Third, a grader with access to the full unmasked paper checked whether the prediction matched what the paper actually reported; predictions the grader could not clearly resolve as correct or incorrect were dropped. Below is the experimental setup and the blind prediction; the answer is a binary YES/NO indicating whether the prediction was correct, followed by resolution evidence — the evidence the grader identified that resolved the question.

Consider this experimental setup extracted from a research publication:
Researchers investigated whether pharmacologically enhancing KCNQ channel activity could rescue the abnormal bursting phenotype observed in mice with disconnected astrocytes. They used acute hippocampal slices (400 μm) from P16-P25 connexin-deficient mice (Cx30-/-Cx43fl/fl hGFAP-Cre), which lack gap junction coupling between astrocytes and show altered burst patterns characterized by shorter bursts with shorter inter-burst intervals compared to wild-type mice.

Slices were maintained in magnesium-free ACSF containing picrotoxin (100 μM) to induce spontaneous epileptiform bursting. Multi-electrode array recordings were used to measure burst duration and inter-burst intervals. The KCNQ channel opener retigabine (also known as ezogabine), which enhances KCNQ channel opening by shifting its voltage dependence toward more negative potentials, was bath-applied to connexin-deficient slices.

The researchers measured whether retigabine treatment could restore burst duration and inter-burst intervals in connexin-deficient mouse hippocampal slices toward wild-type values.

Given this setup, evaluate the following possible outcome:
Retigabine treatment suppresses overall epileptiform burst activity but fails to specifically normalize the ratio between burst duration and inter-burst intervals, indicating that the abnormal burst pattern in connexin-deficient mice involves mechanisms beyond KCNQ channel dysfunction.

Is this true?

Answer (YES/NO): NO